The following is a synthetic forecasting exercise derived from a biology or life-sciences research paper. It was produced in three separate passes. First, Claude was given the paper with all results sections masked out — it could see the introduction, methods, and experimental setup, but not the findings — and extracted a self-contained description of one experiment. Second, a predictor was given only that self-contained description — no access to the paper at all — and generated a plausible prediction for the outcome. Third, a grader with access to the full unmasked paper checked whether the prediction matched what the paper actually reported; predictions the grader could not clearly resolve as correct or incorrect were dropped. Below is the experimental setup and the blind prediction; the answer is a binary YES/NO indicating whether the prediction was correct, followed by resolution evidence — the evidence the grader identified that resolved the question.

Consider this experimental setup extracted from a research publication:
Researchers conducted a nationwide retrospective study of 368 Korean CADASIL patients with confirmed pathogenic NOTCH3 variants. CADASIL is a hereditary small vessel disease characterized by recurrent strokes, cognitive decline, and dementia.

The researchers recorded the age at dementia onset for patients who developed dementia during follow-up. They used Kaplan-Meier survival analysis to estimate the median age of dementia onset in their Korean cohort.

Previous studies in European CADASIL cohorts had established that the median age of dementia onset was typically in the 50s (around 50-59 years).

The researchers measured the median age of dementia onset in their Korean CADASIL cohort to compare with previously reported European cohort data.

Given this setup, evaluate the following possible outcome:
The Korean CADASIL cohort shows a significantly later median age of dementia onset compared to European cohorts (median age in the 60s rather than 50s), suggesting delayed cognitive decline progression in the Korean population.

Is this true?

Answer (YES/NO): NO